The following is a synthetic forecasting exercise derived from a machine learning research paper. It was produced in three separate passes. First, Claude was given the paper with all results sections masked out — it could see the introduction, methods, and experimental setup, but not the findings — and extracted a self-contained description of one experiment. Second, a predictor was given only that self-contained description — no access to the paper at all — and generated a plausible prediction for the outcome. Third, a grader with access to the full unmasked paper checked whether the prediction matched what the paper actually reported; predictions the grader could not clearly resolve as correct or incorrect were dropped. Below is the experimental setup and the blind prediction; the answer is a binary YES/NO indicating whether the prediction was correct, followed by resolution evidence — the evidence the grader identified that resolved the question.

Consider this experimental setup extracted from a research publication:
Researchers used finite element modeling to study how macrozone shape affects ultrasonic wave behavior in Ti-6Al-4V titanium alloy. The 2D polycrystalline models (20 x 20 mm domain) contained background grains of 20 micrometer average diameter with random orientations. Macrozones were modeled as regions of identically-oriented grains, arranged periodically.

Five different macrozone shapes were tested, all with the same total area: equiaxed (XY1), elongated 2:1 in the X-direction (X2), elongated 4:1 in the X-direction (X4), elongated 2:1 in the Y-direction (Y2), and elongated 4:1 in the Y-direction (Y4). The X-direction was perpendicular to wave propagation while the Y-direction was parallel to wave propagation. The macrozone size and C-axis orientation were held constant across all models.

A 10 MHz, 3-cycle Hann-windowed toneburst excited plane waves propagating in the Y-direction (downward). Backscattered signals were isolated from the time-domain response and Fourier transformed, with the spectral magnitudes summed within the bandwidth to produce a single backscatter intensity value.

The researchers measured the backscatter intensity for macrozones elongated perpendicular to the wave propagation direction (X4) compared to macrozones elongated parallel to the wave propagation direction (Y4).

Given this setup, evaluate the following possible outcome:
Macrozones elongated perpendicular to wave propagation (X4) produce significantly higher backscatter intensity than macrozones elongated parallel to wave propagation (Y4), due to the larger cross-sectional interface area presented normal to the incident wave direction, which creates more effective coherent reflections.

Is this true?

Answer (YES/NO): YES